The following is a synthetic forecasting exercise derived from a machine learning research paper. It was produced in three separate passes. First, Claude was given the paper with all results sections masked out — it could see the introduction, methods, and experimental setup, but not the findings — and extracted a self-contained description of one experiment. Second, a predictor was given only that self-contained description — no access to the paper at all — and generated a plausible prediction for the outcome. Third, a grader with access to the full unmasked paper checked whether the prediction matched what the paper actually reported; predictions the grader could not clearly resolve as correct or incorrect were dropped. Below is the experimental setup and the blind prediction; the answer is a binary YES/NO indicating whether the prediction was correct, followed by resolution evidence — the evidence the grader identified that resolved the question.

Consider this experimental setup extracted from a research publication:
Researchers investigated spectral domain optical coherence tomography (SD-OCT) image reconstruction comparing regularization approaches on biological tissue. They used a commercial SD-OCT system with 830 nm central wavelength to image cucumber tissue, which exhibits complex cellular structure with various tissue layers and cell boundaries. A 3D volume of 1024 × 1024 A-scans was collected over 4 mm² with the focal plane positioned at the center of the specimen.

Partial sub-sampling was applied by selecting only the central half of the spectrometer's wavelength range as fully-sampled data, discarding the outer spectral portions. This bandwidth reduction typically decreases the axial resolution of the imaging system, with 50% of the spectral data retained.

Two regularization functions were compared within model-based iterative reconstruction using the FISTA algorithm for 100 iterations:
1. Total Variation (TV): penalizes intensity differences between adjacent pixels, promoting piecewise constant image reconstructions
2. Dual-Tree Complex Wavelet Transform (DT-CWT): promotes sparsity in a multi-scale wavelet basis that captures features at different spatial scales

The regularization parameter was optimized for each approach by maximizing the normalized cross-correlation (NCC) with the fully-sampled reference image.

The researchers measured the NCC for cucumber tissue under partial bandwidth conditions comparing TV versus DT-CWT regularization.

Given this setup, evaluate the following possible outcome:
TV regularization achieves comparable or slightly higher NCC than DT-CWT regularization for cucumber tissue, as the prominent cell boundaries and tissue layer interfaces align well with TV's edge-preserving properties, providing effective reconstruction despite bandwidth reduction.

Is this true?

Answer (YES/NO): YES